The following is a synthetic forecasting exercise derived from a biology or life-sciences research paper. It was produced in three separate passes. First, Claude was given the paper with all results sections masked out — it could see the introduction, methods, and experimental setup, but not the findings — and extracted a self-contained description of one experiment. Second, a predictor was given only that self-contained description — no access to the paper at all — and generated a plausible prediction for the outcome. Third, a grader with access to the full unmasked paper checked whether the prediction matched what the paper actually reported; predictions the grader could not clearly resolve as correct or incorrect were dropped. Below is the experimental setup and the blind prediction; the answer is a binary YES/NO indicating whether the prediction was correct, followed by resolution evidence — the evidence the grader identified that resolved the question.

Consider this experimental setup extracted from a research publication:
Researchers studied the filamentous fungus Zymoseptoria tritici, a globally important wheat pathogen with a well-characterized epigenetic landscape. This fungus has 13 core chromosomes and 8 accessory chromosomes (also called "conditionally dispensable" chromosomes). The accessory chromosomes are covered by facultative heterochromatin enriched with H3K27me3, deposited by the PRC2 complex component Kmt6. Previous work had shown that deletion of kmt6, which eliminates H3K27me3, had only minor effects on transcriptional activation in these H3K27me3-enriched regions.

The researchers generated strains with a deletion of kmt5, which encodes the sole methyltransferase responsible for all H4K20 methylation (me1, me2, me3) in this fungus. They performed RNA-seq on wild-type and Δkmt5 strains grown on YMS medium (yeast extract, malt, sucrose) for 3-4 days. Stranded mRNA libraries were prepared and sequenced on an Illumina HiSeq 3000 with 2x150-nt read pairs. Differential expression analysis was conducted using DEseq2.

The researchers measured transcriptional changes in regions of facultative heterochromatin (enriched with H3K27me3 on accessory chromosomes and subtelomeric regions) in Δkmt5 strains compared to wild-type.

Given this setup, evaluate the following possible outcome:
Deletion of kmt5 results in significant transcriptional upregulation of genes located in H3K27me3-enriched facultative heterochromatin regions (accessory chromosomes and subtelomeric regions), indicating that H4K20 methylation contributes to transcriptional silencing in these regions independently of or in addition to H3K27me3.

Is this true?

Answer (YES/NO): YES